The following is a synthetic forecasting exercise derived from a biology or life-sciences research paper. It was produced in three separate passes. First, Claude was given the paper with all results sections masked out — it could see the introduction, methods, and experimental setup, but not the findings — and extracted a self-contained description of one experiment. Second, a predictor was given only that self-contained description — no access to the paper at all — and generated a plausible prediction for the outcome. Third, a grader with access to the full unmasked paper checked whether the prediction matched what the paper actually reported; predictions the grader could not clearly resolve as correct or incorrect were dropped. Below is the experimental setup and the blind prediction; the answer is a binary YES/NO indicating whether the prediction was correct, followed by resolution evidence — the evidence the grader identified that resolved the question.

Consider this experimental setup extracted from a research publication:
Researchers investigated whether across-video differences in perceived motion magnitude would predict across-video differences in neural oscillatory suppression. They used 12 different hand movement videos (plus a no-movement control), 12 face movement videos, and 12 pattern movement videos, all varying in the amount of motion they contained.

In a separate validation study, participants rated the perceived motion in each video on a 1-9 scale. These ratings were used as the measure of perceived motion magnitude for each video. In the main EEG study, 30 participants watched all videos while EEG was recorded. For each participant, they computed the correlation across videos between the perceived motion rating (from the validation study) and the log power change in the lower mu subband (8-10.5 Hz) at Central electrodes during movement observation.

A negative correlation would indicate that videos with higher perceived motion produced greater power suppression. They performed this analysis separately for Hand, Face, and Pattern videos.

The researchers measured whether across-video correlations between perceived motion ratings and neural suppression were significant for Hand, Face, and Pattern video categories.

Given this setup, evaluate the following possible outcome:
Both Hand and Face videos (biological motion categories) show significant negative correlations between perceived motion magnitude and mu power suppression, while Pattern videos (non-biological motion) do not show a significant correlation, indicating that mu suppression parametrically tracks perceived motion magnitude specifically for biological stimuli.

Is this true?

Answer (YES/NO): NO